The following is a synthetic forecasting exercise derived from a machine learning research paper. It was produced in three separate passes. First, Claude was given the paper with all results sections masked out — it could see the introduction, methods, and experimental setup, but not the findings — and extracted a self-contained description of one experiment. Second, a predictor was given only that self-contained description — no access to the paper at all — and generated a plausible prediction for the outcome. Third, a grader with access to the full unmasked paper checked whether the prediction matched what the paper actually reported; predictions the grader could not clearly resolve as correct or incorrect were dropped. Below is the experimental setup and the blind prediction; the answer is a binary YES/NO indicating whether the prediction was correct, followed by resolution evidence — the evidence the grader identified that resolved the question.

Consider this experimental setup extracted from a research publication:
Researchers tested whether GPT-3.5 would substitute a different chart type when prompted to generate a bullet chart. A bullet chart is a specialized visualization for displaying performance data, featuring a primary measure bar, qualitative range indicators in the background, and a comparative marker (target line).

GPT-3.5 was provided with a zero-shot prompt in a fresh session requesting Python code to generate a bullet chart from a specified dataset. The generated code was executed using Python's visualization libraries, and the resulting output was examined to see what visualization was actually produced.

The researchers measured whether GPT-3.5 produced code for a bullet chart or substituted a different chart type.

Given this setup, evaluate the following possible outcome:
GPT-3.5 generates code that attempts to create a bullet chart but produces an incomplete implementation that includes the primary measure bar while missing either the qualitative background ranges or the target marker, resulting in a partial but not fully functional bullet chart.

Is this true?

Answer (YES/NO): NO